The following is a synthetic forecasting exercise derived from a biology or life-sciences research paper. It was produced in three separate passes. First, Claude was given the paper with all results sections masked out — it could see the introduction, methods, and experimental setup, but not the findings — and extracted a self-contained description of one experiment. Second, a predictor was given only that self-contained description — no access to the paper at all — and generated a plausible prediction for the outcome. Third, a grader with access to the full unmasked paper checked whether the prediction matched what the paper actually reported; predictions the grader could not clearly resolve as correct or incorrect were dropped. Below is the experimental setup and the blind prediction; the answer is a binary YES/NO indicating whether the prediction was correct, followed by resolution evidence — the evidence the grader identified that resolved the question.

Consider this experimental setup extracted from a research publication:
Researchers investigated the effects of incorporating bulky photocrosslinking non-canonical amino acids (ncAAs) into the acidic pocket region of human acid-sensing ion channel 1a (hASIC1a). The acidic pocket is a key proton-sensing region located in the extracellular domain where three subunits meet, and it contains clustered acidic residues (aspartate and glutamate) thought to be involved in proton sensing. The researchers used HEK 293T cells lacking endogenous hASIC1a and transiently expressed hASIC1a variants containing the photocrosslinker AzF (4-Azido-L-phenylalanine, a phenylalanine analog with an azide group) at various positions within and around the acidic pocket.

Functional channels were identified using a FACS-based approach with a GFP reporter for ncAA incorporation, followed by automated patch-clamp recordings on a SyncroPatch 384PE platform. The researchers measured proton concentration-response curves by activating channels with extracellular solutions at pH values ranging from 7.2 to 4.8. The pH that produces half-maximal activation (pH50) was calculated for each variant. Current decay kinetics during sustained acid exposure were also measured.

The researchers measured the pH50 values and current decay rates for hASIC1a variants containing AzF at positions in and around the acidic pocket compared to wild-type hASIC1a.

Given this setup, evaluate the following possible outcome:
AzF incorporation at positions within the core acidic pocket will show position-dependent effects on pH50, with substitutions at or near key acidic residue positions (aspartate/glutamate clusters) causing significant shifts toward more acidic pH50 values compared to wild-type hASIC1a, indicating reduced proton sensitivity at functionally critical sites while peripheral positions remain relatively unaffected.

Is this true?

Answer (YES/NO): NO